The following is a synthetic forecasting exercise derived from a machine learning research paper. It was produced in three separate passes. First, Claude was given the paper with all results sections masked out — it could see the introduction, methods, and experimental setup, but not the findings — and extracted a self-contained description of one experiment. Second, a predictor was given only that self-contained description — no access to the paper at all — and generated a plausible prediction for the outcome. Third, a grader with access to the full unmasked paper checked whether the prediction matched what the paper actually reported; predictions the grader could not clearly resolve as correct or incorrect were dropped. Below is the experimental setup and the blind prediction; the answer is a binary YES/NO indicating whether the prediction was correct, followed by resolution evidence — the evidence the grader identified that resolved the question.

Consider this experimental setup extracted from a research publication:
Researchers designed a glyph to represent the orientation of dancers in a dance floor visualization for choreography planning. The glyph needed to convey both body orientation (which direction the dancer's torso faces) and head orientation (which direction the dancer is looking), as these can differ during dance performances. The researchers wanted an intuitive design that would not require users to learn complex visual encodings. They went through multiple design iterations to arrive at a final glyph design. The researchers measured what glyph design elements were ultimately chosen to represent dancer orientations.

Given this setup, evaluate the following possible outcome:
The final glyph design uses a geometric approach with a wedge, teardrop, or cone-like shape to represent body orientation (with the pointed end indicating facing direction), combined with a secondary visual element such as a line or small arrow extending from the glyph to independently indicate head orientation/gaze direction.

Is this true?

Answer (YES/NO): NO